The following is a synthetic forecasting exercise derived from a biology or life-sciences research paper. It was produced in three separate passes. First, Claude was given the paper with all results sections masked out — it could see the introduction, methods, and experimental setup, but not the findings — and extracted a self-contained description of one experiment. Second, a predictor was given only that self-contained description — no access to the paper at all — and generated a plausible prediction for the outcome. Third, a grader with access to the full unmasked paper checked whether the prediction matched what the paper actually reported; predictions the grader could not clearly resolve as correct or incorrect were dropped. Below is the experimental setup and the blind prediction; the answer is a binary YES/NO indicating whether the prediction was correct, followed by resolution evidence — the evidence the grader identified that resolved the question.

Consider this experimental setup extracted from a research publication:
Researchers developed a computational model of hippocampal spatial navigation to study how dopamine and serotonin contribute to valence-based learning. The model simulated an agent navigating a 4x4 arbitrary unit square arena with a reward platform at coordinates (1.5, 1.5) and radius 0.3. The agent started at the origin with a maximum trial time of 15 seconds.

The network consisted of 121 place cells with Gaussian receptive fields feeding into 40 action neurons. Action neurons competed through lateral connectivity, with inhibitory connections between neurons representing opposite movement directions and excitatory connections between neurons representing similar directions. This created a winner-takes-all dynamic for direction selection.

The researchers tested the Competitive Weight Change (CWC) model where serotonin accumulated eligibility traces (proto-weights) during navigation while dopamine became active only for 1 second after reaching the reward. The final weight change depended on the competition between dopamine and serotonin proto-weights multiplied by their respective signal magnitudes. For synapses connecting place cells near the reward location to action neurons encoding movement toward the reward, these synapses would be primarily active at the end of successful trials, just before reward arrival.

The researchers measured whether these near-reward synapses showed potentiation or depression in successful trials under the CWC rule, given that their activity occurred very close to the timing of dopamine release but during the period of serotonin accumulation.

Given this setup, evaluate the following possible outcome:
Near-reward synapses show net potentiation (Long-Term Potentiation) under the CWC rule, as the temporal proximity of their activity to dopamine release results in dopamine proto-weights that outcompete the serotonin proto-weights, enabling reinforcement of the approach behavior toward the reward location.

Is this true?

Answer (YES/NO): NO